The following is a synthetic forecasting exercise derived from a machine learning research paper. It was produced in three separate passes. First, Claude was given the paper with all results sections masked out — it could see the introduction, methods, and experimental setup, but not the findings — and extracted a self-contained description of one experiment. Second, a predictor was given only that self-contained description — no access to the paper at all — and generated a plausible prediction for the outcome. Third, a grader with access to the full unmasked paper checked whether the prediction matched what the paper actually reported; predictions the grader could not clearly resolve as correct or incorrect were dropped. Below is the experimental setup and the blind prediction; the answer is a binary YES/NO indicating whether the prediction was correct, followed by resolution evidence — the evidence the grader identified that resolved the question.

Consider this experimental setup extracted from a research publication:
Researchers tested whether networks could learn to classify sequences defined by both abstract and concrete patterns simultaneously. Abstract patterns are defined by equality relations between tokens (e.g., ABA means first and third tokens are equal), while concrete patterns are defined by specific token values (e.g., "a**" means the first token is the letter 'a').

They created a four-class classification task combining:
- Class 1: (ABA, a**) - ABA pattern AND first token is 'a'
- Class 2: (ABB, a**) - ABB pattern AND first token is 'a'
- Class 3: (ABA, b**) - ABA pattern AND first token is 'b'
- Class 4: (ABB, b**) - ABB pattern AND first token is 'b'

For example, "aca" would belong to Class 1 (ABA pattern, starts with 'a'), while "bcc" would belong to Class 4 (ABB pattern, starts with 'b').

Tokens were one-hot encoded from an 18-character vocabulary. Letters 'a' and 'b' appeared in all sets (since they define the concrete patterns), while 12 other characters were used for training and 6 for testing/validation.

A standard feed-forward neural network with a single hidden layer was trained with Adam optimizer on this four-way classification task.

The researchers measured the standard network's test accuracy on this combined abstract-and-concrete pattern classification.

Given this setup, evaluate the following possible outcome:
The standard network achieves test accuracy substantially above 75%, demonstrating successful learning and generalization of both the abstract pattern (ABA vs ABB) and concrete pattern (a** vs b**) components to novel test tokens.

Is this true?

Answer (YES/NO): NO